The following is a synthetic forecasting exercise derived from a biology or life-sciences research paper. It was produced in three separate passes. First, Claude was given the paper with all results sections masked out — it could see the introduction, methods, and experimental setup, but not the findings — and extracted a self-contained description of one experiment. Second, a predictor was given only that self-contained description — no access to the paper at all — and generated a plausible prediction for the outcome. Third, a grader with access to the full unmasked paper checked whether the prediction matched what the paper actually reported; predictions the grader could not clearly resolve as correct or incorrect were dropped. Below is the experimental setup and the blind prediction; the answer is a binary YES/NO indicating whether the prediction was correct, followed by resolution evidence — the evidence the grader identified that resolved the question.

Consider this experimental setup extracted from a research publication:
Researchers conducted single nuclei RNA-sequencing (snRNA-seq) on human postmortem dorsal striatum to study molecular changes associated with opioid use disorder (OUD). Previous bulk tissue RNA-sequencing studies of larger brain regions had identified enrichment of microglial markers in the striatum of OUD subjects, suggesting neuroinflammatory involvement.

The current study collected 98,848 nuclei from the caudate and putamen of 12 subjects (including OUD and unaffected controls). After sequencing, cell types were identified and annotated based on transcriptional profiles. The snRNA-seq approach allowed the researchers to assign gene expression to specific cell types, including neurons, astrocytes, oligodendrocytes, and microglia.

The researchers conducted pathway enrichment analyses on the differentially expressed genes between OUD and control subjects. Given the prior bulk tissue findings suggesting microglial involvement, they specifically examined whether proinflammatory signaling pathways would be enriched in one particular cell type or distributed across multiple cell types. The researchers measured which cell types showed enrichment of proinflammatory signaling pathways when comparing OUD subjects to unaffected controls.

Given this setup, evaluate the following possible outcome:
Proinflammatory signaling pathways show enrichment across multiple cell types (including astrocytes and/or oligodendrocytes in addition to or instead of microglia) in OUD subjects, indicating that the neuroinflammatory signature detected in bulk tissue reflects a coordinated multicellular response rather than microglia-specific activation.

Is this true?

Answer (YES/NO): YES